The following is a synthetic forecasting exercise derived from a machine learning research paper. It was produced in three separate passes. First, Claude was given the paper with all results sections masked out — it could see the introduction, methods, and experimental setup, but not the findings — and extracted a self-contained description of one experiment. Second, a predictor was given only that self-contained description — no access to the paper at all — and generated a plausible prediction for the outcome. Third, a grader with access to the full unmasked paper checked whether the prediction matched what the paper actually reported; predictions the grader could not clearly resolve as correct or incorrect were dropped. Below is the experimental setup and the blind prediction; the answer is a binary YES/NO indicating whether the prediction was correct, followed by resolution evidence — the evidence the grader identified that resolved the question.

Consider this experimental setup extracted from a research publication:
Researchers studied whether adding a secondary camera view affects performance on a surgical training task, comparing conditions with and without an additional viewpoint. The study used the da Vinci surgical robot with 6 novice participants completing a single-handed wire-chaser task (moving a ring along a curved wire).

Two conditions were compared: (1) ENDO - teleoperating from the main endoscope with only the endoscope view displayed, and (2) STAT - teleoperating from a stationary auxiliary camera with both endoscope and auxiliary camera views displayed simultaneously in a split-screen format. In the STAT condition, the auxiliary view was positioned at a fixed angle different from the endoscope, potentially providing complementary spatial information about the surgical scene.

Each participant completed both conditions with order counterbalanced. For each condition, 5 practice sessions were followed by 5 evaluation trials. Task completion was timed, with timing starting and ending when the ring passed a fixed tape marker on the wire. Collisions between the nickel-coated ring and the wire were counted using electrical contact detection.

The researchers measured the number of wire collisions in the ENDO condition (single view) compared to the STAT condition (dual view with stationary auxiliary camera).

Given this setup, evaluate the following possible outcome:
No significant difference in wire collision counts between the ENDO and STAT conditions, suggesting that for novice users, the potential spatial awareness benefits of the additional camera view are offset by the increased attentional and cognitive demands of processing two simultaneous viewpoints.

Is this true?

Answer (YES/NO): YES